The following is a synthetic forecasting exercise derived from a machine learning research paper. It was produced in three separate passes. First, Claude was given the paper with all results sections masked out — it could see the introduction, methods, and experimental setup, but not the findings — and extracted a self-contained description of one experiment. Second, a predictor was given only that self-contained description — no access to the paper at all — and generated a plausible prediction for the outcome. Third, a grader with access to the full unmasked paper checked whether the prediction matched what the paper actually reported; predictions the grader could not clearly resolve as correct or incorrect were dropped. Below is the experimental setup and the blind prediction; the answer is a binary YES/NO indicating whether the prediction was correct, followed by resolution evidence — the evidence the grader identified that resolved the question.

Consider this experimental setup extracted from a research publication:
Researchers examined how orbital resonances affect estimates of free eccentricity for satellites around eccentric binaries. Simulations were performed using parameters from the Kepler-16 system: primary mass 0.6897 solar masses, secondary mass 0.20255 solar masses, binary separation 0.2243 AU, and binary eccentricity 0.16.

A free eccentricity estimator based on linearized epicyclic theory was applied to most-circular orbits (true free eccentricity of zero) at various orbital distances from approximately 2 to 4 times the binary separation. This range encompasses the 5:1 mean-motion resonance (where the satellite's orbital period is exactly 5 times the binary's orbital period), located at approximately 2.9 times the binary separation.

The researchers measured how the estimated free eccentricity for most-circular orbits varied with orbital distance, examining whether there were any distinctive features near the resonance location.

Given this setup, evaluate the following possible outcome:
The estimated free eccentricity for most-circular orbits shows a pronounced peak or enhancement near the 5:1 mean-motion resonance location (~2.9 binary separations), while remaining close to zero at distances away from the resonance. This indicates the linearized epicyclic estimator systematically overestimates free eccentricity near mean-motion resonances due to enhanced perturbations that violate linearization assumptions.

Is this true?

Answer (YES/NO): YES